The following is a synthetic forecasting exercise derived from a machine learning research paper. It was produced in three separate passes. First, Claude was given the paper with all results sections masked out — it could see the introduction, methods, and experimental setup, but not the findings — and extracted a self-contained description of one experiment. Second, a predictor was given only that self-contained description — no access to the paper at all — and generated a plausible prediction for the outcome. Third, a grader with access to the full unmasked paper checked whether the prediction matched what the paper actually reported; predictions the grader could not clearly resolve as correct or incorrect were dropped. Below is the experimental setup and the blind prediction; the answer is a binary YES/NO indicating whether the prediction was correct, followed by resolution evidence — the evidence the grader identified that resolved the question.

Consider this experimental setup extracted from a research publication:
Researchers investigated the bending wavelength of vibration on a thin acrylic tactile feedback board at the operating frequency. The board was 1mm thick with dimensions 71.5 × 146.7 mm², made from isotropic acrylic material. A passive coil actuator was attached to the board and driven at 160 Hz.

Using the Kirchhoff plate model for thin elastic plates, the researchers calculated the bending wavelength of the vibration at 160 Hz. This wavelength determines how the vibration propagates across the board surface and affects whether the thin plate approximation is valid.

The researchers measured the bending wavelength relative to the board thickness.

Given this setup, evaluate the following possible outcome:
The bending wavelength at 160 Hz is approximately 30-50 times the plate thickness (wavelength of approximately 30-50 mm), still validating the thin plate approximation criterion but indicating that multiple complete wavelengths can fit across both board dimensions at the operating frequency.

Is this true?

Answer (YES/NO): NO